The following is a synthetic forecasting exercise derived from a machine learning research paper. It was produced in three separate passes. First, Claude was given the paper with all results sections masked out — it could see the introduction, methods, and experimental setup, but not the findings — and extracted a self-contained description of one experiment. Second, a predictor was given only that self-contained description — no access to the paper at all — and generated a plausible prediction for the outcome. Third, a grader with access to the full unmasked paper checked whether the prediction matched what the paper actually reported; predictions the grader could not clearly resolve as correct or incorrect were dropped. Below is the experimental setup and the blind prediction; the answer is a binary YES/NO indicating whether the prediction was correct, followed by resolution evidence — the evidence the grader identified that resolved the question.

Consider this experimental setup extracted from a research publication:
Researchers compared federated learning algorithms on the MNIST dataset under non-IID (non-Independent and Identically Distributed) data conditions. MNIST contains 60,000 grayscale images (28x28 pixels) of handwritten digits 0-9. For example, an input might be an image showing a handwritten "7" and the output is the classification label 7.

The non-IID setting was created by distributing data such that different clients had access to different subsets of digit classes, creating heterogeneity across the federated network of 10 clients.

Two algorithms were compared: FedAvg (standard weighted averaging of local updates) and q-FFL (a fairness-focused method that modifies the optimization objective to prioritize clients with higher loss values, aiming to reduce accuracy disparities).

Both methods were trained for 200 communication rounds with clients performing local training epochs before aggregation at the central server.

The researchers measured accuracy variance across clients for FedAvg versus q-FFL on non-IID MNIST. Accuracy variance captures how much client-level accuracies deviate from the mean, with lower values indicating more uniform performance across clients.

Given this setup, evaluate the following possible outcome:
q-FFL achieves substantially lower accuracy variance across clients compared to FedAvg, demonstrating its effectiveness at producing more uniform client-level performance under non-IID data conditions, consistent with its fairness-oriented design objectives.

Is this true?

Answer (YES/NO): YES